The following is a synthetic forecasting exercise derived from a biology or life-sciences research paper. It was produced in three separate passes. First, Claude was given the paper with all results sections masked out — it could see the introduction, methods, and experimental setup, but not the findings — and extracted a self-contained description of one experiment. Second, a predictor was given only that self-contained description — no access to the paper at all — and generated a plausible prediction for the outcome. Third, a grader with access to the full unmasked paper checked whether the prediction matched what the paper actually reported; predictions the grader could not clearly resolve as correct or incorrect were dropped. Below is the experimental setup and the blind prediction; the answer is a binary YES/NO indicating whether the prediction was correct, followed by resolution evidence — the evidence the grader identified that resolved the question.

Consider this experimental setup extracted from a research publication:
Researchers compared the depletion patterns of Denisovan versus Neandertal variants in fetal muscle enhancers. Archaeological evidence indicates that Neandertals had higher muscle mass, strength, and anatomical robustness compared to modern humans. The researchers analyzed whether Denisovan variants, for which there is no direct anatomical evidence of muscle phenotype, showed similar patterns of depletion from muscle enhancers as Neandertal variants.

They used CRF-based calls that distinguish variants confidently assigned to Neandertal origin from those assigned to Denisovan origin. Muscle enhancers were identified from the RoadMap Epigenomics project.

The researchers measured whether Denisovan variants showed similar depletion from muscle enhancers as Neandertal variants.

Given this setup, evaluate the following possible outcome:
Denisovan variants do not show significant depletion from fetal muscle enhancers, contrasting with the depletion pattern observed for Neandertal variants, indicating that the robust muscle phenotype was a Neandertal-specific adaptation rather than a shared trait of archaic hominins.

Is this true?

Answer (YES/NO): NO